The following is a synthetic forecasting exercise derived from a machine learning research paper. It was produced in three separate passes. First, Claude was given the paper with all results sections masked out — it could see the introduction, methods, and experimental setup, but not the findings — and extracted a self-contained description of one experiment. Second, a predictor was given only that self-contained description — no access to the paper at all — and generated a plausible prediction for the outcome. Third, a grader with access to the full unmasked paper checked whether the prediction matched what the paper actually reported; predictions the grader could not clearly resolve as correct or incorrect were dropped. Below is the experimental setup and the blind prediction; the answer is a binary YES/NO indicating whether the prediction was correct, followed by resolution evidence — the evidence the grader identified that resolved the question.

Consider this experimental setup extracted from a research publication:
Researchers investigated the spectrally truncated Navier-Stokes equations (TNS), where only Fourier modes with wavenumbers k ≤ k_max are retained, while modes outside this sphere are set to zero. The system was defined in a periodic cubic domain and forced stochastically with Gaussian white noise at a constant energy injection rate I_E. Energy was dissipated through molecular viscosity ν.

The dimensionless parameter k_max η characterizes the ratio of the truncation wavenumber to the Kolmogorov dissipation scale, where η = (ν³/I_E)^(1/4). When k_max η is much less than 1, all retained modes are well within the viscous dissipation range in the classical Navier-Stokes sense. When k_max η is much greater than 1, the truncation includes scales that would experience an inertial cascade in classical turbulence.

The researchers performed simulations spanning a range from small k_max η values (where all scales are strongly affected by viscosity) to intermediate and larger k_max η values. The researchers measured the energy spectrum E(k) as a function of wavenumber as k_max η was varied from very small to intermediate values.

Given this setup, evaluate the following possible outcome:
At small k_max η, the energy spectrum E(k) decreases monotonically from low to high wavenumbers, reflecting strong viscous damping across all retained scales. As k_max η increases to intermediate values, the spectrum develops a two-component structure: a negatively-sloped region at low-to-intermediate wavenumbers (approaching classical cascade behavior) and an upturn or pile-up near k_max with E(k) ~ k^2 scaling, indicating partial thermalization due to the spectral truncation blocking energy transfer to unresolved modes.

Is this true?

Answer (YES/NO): NO